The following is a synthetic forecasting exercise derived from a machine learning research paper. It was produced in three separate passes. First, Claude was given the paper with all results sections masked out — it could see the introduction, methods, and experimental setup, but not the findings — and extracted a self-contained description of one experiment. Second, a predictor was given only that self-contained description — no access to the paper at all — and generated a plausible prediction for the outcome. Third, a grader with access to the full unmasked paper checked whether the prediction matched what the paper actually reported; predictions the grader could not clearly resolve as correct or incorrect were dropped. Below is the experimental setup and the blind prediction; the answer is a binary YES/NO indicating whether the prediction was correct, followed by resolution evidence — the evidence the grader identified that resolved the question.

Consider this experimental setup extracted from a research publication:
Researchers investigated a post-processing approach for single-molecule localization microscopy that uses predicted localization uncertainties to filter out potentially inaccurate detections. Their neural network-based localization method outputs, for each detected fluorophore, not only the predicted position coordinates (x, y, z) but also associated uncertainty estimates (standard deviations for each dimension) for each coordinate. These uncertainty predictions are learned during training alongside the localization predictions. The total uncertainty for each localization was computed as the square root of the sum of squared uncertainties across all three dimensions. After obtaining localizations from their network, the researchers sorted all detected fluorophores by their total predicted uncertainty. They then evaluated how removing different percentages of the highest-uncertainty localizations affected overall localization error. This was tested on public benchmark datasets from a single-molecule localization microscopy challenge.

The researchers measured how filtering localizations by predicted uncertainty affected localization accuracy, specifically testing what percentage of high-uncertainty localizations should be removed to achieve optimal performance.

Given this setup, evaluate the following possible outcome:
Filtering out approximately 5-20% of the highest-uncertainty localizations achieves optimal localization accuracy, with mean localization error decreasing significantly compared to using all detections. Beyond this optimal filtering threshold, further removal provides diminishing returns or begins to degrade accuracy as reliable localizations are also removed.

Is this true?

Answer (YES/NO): NO